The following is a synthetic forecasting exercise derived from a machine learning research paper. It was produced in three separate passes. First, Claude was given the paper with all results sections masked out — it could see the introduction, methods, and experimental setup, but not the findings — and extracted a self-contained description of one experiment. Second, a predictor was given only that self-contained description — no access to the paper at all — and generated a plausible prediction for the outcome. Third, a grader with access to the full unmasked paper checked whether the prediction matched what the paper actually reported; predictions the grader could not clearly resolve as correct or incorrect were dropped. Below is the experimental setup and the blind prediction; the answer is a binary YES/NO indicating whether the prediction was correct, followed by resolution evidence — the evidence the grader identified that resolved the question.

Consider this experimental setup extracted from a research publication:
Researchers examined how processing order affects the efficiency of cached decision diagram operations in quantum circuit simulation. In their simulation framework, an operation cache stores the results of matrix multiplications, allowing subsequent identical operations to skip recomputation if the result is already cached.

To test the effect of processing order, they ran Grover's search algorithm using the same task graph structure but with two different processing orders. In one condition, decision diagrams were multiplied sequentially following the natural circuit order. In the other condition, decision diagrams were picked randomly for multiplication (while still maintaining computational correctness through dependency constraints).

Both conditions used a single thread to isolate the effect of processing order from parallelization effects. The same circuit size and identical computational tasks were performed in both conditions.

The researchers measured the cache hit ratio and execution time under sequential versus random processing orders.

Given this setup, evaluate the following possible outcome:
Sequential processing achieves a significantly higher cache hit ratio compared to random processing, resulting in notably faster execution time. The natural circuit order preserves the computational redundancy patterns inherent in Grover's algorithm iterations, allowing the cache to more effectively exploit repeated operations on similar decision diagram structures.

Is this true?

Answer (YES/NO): YES